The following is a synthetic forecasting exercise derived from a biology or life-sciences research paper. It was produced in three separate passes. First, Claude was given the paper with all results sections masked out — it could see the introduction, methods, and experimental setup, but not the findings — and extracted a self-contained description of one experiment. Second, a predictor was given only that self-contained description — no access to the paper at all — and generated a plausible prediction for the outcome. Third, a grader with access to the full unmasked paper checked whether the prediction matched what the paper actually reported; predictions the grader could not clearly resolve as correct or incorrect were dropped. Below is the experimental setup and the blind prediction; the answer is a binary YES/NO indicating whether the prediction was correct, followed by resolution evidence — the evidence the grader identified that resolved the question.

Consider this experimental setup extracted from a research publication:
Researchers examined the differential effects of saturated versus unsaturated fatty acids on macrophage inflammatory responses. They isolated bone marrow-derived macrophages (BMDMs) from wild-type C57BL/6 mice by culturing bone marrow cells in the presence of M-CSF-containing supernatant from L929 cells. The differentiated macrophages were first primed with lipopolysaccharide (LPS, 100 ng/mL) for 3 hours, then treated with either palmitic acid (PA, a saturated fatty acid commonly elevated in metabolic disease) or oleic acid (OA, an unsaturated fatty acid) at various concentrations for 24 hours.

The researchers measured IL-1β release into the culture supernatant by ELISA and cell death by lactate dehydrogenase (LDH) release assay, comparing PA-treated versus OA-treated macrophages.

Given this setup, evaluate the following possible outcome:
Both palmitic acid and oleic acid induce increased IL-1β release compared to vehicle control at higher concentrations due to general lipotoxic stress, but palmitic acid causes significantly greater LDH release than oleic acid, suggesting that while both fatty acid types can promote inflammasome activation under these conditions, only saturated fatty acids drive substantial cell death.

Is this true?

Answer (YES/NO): NO